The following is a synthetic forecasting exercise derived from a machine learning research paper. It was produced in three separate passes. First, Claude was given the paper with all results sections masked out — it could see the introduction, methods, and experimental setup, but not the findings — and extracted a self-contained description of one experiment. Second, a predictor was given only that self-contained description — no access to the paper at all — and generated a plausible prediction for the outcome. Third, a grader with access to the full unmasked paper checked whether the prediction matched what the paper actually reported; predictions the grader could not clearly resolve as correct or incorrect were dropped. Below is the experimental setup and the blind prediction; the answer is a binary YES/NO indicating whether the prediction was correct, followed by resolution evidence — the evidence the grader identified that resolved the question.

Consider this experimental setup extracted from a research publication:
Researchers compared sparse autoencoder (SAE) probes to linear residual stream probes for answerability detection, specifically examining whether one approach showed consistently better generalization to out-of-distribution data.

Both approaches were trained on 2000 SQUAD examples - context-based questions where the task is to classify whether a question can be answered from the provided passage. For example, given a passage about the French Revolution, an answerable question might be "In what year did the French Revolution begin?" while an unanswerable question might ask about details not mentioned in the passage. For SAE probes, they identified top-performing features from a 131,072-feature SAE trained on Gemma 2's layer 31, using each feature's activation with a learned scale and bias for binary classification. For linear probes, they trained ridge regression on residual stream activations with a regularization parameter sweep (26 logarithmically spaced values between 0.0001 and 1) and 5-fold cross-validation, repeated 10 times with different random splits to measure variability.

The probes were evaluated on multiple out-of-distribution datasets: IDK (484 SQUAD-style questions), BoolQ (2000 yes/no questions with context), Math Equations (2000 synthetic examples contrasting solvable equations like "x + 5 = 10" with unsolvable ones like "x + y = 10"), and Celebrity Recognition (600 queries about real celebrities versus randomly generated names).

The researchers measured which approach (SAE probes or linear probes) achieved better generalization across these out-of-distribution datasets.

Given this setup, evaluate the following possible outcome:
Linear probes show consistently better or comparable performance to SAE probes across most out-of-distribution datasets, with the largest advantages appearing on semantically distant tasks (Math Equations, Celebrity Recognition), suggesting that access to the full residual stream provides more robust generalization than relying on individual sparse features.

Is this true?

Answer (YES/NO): NO